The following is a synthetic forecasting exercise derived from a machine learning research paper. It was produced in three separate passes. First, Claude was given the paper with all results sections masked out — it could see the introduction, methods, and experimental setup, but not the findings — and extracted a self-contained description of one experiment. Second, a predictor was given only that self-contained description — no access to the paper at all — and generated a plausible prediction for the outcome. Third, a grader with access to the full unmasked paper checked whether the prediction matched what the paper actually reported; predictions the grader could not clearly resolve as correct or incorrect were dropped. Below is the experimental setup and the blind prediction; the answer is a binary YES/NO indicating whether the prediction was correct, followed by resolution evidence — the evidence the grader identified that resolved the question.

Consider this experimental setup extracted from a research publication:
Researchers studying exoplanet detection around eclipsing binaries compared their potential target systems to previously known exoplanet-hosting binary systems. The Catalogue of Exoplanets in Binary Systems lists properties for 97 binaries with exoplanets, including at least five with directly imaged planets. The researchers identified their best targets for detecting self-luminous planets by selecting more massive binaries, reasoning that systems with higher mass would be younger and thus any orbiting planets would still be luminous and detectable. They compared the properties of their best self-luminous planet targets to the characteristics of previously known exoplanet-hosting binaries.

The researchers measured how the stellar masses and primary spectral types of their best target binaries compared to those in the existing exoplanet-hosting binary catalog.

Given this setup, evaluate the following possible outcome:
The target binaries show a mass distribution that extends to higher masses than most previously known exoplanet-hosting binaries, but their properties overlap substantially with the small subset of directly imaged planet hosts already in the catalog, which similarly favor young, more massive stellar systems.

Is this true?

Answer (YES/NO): NO